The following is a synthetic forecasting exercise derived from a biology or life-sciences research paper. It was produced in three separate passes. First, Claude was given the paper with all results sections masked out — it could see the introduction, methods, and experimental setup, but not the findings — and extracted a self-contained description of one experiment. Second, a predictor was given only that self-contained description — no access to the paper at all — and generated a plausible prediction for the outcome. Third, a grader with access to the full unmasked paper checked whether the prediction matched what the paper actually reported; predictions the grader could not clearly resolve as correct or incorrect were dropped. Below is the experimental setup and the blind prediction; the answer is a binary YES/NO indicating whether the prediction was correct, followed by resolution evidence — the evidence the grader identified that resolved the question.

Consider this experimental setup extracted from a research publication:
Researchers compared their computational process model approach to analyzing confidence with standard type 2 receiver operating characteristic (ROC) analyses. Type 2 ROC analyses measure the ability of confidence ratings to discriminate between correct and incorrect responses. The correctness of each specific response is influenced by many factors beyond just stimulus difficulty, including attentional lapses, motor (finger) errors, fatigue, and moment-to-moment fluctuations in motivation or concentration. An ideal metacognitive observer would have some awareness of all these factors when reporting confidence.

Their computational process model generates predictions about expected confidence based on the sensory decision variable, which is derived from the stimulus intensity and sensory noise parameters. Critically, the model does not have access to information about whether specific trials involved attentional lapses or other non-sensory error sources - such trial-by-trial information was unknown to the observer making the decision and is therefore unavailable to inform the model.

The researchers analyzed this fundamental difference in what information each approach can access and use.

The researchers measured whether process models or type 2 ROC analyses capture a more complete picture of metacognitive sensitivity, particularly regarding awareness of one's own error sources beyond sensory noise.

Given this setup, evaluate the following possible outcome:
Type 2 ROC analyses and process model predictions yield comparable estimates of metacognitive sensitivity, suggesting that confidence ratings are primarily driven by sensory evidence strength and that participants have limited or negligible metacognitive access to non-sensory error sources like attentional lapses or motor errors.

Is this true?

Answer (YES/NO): NO